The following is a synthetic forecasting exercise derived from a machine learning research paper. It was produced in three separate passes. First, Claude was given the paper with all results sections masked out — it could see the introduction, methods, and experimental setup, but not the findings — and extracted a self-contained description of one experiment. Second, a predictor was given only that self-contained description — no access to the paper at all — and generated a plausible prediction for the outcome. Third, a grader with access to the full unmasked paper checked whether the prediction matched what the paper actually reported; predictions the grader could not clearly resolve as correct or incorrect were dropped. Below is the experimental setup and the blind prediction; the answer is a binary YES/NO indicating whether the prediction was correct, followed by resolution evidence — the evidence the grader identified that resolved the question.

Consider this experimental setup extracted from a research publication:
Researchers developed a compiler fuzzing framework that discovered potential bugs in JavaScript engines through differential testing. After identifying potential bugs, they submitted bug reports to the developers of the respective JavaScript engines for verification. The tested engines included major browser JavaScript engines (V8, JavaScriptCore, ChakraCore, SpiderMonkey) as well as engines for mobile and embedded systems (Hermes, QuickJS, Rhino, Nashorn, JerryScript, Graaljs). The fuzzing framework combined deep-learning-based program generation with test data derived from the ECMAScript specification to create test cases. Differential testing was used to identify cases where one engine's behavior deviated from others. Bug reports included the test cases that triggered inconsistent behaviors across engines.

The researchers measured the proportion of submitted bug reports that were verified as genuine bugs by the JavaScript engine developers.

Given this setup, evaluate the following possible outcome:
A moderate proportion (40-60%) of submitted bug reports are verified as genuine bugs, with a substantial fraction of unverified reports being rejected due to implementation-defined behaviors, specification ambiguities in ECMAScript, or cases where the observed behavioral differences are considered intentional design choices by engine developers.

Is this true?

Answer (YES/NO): NO